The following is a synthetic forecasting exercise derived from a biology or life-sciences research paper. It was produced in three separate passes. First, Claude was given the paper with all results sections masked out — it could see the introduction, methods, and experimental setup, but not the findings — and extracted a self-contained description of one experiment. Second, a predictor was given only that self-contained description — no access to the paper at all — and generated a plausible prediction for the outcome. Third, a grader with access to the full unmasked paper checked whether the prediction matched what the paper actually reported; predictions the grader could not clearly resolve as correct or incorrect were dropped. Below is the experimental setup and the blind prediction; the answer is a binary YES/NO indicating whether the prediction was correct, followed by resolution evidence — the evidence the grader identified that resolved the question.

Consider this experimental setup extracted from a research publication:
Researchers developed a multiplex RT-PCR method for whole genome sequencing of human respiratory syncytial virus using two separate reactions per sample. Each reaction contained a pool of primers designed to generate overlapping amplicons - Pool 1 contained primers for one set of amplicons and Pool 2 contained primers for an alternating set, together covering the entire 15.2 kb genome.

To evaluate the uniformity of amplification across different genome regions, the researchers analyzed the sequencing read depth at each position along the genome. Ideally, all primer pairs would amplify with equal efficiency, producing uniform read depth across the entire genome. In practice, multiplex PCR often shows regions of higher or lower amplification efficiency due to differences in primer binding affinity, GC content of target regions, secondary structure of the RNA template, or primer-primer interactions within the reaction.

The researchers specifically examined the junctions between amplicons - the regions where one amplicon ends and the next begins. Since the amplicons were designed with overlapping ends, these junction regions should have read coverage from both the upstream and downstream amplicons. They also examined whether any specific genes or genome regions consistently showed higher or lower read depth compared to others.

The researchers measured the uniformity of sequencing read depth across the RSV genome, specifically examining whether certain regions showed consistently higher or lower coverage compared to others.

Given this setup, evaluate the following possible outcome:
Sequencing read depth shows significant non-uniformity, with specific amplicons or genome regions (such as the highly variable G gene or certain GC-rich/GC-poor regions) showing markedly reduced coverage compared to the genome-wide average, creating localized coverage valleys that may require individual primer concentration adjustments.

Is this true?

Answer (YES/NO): NO